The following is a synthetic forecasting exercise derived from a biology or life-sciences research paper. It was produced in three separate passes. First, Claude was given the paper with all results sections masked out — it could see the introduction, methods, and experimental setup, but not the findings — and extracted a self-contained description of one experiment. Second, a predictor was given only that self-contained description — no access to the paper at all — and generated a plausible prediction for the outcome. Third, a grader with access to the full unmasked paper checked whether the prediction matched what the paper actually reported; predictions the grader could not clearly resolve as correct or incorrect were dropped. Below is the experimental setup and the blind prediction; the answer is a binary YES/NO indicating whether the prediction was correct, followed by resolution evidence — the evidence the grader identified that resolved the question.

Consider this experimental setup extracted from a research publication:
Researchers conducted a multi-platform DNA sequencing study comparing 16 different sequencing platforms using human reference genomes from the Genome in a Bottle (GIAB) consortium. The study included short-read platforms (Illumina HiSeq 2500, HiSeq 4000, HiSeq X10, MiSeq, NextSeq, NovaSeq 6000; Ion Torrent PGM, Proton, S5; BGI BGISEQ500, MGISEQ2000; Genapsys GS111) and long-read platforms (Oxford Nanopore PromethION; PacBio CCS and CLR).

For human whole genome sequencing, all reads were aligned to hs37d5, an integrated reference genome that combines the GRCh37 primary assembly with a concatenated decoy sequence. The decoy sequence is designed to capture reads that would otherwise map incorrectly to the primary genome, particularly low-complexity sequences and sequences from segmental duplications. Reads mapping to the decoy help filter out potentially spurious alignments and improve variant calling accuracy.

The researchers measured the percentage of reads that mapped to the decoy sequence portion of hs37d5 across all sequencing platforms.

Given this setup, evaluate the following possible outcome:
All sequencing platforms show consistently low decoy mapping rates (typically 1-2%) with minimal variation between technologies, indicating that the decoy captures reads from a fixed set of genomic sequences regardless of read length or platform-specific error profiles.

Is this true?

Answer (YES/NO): NO